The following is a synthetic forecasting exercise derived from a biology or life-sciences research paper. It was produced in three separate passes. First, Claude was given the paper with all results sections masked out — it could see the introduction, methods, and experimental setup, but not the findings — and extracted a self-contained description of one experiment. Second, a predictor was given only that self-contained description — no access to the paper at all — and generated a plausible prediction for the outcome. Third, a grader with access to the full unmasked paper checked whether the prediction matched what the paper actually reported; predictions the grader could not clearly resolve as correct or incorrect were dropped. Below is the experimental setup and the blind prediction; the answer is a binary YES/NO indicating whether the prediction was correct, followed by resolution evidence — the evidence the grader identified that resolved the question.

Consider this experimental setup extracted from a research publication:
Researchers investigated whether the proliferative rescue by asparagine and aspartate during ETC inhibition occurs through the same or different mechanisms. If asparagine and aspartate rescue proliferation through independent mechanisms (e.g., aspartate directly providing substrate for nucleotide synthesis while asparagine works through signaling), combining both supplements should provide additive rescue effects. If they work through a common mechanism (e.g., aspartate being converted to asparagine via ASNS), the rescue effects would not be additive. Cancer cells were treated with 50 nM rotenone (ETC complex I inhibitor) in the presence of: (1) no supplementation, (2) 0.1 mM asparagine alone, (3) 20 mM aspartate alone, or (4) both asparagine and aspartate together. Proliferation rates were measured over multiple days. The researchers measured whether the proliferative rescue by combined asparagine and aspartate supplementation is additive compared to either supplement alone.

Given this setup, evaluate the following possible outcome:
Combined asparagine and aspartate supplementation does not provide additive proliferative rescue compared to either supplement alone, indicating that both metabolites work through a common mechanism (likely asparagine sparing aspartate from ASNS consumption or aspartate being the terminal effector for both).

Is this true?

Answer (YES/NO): YES